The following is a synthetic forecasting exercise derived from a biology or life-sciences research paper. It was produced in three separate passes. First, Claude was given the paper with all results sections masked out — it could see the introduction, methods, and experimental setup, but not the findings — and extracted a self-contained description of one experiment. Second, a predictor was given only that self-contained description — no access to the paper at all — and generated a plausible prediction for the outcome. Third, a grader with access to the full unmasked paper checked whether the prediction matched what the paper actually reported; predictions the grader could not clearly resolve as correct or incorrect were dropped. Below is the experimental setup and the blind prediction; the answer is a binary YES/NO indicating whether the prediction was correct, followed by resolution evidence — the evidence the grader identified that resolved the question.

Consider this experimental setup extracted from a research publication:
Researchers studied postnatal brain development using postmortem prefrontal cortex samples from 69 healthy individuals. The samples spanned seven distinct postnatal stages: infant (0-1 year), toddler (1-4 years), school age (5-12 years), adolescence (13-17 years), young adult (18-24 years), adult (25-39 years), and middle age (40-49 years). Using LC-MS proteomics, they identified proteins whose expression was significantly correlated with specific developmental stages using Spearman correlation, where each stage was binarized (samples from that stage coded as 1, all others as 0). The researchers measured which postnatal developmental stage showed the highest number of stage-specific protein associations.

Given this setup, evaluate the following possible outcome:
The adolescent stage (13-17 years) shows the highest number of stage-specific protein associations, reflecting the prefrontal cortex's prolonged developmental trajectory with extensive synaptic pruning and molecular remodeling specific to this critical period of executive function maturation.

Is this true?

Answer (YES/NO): NO